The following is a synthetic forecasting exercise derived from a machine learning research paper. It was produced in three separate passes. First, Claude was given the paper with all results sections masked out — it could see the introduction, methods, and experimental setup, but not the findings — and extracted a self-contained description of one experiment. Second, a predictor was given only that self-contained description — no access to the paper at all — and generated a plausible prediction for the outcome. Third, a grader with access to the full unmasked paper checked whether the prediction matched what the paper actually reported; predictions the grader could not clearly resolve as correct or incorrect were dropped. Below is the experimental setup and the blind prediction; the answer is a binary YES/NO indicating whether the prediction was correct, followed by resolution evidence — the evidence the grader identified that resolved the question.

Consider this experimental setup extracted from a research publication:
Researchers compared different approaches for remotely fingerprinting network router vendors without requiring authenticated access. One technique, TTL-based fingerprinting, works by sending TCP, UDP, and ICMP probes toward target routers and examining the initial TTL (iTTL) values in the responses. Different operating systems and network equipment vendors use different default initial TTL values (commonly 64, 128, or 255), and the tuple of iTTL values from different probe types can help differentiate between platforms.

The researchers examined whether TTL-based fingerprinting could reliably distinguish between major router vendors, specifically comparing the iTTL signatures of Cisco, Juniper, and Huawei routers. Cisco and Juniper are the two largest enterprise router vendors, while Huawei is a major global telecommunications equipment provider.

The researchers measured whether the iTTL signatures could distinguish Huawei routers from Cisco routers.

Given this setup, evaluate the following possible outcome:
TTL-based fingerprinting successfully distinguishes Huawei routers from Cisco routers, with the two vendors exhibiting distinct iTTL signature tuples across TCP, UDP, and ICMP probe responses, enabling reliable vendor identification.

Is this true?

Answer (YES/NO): NO